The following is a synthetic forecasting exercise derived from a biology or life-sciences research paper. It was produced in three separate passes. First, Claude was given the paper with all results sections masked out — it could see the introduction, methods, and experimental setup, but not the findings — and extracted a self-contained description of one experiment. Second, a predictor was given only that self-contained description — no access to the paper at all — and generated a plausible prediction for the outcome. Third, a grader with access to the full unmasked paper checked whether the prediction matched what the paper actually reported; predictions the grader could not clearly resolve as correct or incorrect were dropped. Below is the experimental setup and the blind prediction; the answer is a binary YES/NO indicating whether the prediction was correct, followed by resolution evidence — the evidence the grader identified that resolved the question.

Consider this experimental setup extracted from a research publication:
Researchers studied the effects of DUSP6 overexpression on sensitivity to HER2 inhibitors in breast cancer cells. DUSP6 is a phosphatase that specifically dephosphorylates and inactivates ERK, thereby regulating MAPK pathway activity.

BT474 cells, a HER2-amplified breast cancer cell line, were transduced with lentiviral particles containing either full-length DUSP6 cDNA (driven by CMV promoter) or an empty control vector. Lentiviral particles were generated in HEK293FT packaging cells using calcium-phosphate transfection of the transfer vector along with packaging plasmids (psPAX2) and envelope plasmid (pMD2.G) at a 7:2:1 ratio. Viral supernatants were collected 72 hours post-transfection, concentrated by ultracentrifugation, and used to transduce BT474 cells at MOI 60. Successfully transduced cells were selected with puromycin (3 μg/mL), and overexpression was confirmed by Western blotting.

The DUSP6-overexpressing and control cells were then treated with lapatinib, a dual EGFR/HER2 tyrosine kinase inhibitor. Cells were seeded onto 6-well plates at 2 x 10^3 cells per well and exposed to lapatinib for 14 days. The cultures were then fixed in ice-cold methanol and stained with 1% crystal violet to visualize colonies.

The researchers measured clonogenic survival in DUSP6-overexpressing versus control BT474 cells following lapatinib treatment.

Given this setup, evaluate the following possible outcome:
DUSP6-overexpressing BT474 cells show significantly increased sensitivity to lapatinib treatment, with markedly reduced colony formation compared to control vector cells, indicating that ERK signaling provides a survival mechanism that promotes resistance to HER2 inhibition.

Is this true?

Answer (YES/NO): NO